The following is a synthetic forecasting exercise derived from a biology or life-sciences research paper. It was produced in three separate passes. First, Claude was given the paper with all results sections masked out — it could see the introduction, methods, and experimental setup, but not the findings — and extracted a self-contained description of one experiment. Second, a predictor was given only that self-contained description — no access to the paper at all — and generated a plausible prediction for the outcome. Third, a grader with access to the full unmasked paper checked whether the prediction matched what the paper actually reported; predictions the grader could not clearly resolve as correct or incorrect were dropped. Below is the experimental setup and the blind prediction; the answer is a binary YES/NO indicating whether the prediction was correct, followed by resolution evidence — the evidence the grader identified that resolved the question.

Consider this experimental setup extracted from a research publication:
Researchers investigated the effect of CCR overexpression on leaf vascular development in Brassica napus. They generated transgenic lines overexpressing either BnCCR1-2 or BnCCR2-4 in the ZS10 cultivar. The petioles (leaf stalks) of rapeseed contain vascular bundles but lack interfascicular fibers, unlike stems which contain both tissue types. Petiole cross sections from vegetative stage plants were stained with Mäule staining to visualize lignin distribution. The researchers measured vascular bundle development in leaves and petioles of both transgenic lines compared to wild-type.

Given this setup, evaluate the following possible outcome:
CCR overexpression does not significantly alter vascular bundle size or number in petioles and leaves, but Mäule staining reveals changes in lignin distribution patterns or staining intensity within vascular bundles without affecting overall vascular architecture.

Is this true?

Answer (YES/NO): NO